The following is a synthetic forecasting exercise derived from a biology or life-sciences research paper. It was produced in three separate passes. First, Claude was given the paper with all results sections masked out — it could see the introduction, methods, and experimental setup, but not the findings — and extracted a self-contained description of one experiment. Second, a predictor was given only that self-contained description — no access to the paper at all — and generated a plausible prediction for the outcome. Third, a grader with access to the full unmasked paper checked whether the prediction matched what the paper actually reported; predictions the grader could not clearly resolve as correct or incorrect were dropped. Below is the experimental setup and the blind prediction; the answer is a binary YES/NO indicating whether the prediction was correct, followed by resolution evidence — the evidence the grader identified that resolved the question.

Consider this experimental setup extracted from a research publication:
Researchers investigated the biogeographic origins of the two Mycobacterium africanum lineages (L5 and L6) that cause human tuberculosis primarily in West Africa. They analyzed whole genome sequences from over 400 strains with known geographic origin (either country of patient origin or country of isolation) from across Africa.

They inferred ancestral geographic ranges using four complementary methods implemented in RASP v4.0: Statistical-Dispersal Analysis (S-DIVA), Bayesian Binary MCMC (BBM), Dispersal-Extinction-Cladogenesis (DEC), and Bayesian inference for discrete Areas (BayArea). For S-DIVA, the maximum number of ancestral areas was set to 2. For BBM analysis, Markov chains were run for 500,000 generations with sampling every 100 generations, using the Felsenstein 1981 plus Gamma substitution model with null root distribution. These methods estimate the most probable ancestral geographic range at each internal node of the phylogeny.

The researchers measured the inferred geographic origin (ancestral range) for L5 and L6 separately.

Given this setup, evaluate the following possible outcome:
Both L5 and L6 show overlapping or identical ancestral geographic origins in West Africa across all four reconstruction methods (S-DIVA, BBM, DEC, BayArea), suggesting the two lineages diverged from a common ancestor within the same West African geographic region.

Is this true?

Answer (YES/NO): NO